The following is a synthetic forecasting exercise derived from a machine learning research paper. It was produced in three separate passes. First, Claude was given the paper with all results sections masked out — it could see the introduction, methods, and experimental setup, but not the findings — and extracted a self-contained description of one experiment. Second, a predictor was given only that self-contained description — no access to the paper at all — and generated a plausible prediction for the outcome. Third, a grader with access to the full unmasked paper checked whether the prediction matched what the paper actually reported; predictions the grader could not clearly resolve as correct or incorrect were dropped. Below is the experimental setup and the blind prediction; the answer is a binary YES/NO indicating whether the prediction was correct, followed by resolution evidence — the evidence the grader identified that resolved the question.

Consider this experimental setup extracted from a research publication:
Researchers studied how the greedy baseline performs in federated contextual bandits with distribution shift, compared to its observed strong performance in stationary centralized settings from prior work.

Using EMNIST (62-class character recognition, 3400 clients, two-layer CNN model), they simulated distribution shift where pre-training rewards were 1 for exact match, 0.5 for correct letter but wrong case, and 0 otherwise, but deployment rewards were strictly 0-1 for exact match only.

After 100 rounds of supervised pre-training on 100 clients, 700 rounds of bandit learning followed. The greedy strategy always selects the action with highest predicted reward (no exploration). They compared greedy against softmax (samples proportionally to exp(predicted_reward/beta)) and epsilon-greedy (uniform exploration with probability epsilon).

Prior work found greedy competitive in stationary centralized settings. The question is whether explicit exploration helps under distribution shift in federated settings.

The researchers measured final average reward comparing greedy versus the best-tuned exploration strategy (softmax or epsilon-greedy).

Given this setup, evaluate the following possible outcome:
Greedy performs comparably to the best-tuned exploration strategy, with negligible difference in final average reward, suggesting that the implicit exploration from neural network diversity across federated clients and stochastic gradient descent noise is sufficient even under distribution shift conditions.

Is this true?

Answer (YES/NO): NO